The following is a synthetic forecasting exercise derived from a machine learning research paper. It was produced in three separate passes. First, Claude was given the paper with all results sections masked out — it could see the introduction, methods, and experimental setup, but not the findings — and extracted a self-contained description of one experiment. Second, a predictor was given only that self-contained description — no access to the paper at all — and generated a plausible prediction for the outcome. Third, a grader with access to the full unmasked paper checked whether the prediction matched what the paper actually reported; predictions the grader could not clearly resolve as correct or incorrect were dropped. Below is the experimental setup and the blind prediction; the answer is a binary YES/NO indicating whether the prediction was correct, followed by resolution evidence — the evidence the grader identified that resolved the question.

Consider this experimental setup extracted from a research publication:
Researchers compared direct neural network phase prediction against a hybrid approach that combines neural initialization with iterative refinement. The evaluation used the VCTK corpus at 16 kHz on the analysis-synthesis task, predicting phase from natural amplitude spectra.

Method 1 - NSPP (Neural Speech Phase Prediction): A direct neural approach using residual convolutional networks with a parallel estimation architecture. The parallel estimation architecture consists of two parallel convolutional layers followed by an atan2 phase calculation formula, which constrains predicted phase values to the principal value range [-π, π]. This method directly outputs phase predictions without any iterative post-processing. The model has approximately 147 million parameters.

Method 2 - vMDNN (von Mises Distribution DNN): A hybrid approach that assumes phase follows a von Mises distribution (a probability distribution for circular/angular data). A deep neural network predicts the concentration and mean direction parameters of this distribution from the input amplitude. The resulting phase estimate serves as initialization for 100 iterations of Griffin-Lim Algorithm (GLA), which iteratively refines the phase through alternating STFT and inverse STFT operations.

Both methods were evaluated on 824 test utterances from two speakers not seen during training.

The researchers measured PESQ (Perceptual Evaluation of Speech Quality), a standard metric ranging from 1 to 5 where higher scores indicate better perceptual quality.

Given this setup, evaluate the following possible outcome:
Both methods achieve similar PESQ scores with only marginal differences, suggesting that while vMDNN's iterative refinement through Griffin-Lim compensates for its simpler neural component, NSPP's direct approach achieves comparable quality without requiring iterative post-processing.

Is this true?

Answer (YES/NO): NO